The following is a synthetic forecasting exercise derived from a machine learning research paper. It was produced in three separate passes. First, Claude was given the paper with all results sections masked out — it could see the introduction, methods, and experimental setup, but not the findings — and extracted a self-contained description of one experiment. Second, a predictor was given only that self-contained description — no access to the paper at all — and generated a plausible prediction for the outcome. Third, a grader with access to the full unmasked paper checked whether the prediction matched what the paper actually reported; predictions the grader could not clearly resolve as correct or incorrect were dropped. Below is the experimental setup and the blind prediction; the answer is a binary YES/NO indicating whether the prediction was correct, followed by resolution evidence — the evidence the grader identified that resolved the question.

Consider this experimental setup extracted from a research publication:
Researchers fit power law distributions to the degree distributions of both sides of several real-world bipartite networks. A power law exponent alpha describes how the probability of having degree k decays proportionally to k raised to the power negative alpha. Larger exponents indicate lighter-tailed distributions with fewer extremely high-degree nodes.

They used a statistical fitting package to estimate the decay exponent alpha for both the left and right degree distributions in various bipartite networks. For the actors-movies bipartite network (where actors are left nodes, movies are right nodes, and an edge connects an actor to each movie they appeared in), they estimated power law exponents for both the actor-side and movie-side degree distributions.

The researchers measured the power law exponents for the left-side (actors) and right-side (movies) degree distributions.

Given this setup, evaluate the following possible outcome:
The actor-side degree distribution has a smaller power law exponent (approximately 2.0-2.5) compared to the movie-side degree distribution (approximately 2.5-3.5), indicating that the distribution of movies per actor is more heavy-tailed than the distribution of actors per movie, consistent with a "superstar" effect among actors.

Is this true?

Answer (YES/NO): NO